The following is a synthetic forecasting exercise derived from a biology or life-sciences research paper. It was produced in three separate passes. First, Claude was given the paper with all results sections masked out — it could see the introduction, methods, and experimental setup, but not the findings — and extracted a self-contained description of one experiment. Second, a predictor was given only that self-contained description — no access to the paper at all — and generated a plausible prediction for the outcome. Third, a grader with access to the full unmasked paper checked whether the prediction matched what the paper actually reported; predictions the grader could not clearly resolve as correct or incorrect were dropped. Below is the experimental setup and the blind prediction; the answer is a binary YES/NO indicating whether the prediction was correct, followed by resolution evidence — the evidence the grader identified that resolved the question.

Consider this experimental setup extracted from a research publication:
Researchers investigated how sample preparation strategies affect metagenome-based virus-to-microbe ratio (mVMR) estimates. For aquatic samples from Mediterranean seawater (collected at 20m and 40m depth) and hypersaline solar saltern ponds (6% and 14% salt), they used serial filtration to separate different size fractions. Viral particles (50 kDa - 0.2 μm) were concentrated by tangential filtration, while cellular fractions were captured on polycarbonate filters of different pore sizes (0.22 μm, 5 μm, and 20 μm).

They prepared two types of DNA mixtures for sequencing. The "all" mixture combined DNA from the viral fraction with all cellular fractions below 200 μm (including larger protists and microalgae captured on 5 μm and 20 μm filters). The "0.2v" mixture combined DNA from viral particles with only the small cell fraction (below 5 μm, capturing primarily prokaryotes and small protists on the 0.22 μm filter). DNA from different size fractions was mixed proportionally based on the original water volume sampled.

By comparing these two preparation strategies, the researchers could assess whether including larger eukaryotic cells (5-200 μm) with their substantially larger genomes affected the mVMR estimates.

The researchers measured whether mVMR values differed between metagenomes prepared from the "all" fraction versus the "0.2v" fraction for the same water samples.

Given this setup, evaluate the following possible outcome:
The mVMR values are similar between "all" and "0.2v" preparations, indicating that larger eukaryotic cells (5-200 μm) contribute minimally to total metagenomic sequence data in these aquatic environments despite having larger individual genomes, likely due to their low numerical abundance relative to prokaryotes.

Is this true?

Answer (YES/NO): YES